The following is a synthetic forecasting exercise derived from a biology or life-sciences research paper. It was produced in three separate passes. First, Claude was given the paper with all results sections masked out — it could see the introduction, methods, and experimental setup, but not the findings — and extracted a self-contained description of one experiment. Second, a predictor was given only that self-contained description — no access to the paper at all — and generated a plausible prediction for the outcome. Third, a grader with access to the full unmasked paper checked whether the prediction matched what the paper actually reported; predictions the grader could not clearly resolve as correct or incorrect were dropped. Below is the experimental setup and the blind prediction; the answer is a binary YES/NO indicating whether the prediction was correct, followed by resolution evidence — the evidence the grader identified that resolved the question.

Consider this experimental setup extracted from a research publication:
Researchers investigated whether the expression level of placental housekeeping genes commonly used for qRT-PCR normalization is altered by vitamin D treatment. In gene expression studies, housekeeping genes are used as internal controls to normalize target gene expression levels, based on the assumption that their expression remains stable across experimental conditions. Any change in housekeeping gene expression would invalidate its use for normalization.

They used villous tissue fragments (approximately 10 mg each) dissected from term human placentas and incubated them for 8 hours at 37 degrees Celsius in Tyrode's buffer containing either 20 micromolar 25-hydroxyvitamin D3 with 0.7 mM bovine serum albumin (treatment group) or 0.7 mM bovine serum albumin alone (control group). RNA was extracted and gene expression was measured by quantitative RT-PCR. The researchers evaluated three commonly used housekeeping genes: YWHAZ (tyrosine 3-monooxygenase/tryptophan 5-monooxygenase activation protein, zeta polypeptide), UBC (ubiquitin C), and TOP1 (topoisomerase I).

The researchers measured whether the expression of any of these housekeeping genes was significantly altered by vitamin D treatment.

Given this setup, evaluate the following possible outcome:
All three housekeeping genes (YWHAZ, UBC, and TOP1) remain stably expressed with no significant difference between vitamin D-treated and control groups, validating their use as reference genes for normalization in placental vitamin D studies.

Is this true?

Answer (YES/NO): NO